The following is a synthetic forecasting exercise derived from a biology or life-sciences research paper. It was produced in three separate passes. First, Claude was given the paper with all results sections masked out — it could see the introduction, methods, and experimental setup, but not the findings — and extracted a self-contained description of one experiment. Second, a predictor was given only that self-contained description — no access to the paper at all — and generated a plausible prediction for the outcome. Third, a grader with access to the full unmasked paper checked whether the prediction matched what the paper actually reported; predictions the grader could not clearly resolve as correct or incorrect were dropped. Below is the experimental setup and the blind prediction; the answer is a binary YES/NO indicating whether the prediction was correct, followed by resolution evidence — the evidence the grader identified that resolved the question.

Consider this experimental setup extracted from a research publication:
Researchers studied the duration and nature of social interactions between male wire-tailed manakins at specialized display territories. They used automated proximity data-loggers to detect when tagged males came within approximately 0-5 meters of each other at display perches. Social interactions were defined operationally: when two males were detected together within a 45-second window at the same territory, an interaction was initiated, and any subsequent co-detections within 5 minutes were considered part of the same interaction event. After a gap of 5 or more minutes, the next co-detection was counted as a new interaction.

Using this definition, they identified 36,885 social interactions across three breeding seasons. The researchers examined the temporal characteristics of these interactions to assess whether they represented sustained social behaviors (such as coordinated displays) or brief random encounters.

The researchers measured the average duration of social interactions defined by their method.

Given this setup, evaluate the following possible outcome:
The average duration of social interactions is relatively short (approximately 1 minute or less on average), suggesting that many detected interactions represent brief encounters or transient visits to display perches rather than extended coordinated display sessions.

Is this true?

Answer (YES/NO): NO